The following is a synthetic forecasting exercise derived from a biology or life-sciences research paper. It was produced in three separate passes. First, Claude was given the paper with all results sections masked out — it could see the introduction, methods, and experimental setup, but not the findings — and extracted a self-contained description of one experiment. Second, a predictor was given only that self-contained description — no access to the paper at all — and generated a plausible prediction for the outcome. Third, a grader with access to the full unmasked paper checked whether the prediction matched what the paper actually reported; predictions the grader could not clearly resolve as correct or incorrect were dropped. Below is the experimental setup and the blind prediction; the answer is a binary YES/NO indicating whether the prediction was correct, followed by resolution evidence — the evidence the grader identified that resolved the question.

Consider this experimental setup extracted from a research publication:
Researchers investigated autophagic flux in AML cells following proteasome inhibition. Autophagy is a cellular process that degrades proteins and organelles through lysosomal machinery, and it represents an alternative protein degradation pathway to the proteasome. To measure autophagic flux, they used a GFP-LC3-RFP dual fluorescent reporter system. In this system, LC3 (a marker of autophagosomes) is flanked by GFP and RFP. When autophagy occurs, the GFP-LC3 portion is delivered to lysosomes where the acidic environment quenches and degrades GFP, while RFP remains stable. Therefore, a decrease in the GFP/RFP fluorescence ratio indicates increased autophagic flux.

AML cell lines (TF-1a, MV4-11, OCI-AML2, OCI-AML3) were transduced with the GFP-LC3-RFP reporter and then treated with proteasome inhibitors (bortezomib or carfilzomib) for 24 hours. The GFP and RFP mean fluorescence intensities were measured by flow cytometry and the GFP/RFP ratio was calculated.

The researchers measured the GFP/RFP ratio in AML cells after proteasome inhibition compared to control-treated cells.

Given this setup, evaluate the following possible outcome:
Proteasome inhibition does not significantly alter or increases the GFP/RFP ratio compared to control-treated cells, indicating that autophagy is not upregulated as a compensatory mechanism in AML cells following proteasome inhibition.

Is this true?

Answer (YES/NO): NO